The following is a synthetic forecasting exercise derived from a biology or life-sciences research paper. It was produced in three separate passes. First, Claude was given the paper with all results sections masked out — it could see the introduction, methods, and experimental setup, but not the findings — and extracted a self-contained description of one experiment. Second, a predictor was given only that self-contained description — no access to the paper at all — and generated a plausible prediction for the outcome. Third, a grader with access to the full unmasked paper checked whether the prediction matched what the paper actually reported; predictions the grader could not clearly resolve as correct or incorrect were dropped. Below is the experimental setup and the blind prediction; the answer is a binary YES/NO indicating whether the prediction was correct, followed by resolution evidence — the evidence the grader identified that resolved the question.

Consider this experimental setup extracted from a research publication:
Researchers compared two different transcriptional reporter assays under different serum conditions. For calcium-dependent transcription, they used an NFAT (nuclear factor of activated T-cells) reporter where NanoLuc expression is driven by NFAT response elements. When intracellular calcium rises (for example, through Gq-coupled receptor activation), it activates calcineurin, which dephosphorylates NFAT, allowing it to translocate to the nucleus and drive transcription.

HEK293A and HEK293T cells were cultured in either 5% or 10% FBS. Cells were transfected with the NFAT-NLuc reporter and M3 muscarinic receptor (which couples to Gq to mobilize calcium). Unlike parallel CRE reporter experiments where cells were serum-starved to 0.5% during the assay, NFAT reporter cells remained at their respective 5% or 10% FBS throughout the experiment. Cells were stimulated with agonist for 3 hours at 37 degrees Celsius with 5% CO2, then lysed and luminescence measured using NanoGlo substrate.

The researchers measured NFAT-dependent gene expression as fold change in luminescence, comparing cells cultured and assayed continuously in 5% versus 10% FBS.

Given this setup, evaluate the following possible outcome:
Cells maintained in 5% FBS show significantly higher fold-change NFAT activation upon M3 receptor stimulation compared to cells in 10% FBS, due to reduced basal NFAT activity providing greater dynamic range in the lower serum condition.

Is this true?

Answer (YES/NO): NO